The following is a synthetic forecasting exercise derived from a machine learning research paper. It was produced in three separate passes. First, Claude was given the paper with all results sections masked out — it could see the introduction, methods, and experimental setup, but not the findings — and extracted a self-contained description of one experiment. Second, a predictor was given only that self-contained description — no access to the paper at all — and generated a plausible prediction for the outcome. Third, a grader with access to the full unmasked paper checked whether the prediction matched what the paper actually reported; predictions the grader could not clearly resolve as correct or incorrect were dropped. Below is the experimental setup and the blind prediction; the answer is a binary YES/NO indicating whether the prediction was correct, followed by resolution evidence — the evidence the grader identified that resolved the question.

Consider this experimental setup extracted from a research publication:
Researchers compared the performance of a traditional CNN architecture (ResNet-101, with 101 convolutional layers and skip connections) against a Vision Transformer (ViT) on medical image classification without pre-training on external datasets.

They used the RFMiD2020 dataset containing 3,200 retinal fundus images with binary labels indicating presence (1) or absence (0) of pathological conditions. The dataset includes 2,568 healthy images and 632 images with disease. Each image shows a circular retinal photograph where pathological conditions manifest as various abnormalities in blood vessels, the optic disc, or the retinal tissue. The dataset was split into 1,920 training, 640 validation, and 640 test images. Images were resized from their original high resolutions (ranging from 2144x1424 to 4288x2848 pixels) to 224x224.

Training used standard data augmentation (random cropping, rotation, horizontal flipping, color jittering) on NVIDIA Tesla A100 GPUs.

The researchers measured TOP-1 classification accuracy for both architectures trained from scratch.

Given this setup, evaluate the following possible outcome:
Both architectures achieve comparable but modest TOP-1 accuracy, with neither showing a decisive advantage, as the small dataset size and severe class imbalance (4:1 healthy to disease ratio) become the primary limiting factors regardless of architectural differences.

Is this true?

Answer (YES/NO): YES